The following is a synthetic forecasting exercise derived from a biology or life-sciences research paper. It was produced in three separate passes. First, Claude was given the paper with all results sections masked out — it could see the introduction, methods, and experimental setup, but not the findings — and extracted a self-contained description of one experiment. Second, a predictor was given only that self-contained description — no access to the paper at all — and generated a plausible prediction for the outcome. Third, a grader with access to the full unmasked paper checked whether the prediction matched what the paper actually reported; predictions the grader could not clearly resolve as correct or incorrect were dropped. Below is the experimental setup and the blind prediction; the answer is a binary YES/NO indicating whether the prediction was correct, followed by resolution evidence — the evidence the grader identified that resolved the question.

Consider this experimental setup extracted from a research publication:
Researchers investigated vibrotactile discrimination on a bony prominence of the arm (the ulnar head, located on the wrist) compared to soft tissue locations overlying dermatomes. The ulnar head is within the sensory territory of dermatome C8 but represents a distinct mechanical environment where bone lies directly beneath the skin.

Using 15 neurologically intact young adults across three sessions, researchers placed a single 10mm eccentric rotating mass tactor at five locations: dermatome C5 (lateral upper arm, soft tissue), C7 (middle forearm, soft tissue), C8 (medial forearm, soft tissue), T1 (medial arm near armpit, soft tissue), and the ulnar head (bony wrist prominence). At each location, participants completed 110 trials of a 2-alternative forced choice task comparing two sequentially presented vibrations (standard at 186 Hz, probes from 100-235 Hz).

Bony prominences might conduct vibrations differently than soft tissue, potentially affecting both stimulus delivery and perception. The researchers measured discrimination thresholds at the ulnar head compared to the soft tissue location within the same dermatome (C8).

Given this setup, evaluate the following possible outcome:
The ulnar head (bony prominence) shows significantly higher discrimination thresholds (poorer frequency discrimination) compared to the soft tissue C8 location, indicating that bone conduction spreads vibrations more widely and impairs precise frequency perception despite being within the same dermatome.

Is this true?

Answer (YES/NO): NO